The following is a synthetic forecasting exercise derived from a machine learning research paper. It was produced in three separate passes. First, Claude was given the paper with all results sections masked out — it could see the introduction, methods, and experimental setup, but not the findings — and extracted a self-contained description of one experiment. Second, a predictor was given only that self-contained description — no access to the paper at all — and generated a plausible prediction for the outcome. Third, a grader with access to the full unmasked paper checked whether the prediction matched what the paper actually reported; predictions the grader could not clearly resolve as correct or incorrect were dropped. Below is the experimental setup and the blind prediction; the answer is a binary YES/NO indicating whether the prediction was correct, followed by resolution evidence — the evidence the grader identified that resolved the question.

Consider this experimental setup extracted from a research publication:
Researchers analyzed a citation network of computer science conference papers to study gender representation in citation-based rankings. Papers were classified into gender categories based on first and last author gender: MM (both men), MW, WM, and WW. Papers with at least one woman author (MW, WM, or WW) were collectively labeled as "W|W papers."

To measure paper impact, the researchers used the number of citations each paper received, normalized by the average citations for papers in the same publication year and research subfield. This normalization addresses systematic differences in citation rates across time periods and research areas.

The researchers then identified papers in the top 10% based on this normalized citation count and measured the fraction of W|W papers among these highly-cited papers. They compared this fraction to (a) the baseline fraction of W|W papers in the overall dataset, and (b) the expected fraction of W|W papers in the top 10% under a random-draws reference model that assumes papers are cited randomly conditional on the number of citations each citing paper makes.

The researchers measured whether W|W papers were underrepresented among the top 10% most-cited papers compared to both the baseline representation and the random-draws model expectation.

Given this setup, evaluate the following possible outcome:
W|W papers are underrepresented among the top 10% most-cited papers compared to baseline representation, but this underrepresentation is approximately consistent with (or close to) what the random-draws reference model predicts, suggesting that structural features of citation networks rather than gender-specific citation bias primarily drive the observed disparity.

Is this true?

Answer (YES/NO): NO